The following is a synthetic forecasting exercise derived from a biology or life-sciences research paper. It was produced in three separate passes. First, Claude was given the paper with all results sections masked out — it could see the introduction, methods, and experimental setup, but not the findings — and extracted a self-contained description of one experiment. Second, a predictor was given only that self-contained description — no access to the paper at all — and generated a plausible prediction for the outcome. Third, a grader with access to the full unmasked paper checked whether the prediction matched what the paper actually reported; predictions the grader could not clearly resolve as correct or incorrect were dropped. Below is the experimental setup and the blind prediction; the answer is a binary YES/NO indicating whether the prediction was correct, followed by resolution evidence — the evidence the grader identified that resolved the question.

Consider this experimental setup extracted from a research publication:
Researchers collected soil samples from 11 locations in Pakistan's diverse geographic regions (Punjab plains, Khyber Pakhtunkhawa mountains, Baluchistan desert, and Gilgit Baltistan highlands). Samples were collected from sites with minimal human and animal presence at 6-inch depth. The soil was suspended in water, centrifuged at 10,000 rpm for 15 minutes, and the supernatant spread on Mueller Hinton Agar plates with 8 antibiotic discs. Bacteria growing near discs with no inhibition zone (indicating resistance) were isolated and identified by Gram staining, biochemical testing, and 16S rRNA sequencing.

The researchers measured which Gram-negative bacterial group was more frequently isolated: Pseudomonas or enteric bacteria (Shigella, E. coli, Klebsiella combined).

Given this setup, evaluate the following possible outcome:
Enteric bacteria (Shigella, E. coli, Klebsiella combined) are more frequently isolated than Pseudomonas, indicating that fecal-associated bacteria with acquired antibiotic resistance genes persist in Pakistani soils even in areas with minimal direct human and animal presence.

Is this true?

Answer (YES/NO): NO